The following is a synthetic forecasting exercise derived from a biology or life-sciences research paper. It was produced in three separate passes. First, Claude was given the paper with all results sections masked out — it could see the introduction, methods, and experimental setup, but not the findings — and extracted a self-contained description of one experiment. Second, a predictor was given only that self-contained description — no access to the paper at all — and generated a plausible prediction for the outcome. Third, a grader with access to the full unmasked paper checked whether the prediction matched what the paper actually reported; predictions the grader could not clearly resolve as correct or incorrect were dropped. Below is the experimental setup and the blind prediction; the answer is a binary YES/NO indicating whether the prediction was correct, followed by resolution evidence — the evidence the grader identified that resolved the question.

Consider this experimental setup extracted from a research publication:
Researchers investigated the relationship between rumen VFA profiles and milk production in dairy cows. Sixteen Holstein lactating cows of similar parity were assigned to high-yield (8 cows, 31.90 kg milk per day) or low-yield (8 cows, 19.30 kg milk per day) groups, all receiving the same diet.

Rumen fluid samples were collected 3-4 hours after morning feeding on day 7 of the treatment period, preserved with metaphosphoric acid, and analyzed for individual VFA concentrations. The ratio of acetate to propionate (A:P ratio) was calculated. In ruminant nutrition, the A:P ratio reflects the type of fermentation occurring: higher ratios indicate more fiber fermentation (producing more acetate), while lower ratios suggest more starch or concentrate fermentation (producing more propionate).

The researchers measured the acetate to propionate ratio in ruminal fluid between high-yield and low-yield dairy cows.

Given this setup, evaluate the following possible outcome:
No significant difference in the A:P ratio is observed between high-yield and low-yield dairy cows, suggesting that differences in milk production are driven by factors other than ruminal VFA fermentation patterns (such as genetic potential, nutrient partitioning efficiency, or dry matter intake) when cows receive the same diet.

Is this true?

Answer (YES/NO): NO